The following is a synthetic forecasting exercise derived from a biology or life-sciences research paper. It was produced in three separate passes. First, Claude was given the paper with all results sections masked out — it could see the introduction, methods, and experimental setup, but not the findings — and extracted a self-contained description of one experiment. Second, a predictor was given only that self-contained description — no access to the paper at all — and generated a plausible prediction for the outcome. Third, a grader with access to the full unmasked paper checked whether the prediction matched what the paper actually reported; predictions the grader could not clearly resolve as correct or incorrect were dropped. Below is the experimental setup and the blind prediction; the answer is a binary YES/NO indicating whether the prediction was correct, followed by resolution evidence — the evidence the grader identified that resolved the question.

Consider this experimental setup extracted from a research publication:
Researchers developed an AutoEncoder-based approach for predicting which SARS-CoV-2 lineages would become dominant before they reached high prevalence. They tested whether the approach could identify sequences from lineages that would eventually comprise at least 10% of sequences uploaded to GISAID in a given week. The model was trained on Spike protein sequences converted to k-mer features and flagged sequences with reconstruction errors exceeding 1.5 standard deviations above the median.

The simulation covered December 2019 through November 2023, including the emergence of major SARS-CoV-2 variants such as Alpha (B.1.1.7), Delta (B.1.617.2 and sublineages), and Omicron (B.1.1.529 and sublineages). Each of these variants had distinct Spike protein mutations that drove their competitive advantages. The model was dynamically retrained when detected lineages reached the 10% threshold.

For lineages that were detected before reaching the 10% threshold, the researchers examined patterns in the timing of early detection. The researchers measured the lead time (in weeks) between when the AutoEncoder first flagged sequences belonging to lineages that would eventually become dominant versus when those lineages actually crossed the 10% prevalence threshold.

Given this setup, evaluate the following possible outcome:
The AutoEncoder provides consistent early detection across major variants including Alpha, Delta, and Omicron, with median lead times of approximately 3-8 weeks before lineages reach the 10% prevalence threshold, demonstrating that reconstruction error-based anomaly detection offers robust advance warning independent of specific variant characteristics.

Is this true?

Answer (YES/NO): NO